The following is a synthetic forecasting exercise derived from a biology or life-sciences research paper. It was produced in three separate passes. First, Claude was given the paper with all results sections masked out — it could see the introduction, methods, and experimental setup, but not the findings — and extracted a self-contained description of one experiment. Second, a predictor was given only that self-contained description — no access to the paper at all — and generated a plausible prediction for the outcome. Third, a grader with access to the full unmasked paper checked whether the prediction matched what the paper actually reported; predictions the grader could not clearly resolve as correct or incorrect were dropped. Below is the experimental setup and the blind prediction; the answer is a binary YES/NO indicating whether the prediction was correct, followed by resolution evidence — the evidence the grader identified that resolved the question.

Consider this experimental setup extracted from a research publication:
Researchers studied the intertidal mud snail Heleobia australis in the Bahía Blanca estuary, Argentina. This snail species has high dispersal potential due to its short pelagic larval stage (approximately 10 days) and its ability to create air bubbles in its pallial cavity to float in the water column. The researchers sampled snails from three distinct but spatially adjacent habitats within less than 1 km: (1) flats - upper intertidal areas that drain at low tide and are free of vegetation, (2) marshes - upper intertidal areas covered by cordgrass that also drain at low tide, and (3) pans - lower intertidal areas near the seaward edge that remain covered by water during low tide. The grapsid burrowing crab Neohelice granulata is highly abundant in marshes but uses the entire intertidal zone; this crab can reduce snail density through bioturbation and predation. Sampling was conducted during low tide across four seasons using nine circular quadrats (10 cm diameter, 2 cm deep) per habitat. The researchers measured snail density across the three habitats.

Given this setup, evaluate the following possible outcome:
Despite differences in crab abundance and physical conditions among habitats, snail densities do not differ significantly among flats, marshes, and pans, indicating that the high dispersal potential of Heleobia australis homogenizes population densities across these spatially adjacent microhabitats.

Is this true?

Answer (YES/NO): NO